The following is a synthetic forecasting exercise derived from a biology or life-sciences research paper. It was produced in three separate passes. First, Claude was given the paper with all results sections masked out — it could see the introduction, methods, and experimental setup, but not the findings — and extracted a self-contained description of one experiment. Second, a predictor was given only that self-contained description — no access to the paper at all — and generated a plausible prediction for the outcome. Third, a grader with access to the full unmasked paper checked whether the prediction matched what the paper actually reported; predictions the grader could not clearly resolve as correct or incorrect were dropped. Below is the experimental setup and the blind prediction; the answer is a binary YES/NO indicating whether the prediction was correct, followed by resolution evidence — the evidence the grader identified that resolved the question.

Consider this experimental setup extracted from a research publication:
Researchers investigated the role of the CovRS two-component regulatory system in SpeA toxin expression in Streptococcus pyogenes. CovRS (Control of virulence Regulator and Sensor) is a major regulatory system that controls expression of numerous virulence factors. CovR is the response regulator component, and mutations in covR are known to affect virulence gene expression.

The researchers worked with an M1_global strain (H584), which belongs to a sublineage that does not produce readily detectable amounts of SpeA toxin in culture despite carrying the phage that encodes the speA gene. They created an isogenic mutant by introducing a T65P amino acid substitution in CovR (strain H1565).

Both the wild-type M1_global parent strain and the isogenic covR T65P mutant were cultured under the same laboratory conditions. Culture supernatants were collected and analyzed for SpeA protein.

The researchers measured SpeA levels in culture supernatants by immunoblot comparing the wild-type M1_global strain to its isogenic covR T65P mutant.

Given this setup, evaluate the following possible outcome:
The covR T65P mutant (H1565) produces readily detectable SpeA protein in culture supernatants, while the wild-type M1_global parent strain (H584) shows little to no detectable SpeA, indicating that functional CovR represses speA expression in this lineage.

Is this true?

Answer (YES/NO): YES